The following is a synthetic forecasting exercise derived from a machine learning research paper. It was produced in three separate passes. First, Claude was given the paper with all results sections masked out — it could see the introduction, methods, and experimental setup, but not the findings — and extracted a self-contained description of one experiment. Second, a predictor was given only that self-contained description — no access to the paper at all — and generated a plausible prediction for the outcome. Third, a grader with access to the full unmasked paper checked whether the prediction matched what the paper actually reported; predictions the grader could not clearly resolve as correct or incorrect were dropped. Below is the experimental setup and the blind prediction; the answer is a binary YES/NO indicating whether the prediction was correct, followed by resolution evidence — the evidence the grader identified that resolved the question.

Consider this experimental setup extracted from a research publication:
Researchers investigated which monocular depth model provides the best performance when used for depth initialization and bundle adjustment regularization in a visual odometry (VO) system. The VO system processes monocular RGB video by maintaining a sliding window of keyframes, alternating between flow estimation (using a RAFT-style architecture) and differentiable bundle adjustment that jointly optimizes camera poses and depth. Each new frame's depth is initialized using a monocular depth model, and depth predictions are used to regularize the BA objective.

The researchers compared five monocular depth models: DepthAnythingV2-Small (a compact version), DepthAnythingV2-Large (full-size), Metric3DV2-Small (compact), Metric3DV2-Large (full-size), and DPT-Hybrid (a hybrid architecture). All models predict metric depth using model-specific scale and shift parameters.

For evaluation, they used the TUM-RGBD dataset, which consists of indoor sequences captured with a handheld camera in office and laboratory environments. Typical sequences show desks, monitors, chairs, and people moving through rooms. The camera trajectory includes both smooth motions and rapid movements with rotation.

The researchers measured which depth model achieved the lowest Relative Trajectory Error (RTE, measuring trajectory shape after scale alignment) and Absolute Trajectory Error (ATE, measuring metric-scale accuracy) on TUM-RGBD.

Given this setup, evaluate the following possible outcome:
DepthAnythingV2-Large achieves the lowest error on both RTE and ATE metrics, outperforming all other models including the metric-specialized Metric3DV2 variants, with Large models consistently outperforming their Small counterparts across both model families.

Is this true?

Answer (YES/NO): NO